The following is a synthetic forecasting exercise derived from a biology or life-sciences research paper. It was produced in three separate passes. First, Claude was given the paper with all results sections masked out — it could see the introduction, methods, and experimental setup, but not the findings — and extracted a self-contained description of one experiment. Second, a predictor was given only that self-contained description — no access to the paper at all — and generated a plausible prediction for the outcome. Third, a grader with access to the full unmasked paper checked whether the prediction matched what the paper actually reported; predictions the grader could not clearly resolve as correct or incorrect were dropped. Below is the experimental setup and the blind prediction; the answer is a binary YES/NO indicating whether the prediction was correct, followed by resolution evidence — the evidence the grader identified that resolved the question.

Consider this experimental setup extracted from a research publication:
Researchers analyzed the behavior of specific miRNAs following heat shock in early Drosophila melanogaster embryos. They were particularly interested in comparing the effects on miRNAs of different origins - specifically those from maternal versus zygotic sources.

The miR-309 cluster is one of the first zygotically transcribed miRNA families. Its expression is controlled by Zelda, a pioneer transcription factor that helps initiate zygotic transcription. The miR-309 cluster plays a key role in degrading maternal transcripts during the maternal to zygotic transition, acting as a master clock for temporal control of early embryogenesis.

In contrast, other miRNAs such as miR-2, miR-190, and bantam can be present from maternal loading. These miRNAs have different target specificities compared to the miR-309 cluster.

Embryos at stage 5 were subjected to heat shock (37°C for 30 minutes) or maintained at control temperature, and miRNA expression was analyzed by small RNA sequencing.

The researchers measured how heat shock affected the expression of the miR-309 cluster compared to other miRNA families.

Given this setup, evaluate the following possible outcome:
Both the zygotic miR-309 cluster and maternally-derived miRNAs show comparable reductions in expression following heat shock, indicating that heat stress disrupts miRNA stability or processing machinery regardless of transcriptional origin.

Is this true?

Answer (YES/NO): NO